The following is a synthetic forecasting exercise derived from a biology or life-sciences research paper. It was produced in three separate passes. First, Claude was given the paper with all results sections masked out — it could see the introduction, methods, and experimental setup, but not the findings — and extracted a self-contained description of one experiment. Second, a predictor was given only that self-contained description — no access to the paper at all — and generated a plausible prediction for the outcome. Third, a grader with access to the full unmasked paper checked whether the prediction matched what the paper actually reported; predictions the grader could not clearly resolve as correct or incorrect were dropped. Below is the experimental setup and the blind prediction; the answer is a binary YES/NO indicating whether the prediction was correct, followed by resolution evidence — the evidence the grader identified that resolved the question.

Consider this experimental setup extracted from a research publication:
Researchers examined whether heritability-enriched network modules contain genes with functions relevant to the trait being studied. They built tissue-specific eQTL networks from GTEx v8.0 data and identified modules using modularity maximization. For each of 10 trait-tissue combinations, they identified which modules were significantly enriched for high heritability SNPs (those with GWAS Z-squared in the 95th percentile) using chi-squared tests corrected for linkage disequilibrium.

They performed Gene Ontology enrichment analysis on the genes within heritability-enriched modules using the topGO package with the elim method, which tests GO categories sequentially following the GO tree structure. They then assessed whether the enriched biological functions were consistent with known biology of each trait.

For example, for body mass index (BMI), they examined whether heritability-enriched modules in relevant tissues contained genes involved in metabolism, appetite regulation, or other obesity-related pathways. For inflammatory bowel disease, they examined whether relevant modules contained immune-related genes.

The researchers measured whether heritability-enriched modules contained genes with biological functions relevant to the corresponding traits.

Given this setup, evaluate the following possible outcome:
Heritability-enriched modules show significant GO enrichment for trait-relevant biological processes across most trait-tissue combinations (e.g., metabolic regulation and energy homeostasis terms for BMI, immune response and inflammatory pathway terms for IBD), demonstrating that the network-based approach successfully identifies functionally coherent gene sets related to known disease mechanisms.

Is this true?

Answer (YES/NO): NO